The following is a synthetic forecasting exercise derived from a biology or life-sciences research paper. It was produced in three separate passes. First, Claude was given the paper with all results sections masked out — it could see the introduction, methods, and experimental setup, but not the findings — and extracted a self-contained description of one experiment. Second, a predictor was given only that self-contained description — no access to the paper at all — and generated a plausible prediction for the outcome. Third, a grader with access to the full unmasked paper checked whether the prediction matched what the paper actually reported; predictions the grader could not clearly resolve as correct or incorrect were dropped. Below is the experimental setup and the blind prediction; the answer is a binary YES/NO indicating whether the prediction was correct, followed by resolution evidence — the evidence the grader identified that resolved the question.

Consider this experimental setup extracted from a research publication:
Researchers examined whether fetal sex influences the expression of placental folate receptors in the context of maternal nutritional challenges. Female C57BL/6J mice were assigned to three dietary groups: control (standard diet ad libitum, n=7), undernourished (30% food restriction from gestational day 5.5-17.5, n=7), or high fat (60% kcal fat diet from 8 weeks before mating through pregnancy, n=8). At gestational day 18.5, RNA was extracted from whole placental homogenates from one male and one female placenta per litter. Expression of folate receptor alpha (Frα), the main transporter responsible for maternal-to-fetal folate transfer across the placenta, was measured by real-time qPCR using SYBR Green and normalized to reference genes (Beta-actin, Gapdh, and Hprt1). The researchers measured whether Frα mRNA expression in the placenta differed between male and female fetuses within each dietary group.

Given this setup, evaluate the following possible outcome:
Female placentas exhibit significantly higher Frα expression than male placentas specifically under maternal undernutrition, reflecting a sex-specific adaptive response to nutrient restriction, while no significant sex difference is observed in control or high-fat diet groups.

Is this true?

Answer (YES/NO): NO